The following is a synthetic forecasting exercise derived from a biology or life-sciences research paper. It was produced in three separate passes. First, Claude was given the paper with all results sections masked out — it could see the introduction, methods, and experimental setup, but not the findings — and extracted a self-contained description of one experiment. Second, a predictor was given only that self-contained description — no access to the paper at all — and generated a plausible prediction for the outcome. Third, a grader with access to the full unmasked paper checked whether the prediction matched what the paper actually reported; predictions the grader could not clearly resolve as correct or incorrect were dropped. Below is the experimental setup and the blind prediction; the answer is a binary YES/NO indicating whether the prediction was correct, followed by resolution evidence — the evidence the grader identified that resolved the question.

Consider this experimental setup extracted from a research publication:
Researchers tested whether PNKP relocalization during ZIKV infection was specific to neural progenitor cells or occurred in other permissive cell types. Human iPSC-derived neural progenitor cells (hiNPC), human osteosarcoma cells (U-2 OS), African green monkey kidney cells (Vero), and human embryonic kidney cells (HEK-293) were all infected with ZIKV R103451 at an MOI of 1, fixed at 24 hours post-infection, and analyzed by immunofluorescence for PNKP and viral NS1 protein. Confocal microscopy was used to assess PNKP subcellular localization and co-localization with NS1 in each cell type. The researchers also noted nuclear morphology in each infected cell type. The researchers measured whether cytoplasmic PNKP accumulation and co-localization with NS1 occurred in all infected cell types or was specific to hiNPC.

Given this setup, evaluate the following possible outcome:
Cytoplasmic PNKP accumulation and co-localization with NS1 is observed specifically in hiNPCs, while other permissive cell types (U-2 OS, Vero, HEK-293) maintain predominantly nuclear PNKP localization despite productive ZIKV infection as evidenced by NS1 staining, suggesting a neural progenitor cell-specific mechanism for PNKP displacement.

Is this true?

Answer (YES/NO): NO